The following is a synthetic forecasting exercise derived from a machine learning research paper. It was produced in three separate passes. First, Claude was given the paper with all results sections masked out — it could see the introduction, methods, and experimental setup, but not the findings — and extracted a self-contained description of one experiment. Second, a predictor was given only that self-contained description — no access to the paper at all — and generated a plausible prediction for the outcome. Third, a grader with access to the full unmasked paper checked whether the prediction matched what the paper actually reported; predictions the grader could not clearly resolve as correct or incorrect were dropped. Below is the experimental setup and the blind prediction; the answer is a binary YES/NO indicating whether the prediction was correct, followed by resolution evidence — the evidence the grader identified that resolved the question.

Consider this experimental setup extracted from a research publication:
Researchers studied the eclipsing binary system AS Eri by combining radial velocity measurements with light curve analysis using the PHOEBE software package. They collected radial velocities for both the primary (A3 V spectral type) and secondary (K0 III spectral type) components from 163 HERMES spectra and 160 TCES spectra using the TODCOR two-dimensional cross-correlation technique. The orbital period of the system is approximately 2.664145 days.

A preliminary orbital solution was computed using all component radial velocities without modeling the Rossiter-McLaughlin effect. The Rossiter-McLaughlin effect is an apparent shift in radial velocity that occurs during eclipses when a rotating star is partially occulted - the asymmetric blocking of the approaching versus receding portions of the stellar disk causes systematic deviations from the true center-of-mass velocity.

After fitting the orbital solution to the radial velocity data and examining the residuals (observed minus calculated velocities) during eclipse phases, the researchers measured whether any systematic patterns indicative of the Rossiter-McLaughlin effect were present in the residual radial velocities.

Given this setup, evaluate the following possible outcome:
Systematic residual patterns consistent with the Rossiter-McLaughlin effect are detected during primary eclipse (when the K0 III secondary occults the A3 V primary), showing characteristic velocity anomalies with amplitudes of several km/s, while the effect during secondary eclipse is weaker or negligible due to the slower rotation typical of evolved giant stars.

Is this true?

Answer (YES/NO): NO